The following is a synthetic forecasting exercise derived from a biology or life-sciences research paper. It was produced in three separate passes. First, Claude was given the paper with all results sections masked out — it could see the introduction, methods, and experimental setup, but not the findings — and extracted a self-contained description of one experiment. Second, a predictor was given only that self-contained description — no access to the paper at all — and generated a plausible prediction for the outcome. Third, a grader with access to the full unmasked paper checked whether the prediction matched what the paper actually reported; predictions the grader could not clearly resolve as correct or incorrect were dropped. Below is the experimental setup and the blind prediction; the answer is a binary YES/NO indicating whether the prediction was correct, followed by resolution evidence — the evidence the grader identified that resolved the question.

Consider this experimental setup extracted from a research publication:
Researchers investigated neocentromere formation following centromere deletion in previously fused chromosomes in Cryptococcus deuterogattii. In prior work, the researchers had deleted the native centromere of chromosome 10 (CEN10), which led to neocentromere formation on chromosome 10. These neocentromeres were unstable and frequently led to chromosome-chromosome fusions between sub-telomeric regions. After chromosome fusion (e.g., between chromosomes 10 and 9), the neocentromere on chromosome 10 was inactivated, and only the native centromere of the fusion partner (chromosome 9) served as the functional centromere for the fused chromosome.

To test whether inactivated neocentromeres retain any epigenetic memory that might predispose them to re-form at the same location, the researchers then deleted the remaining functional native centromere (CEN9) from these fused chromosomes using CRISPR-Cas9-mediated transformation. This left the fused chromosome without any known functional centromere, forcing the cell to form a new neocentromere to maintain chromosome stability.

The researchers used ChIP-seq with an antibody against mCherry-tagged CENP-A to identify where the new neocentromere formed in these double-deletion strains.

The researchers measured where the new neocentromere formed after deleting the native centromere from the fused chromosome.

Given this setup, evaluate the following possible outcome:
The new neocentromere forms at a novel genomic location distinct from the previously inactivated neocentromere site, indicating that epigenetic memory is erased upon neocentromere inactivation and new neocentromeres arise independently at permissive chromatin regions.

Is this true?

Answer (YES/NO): YES